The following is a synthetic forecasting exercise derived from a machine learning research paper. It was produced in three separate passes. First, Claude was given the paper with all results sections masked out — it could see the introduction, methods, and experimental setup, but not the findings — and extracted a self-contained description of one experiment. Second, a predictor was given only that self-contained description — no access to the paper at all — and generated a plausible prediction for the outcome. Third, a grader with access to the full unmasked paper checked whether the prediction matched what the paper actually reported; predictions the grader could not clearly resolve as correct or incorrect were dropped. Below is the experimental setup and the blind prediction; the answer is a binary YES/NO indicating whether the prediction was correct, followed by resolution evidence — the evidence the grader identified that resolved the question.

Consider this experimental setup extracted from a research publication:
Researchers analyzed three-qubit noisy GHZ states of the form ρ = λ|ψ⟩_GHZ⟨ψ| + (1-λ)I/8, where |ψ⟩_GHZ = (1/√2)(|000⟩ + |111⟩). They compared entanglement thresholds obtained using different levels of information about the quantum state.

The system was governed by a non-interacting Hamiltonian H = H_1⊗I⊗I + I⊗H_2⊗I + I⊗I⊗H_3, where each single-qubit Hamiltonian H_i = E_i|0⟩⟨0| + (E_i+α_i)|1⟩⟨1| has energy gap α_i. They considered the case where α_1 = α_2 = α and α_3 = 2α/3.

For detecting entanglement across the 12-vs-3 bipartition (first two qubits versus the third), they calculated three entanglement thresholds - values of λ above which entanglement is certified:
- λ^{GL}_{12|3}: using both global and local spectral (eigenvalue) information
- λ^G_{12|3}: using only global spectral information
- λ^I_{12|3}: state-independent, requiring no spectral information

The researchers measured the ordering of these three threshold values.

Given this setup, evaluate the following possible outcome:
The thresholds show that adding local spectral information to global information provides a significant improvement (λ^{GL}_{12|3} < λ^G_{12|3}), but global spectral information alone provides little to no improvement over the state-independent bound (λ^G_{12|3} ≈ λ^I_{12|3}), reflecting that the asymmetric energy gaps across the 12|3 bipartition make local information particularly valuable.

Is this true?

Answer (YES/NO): NO